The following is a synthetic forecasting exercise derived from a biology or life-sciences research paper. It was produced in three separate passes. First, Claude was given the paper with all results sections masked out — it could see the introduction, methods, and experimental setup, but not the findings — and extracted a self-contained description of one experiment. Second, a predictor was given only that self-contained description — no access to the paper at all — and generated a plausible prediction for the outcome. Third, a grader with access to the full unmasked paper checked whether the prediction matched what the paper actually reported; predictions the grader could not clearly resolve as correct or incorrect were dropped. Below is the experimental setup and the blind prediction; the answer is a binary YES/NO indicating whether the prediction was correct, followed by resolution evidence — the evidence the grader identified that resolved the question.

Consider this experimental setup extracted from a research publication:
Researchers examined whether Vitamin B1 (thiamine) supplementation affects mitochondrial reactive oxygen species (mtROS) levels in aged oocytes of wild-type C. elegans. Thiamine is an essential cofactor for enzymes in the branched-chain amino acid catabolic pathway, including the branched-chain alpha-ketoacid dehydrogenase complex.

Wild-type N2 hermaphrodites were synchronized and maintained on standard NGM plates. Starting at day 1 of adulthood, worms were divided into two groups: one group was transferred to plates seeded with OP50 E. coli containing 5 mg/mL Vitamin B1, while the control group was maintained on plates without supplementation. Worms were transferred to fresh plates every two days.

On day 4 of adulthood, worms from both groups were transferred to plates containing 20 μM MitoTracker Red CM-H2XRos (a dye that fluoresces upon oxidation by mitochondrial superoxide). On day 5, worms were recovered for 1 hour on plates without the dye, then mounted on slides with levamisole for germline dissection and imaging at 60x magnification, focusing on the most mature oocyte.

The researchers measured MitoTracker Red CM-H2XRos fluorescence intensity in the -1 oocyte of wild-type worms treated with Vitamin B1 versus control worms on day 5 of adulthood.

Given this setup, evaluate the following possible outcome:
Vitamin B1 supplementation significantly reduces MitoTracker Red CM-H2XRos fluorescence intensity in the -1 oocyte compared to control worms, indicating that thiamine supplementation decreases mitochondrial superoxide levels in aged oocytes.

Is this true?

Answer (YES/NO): YES